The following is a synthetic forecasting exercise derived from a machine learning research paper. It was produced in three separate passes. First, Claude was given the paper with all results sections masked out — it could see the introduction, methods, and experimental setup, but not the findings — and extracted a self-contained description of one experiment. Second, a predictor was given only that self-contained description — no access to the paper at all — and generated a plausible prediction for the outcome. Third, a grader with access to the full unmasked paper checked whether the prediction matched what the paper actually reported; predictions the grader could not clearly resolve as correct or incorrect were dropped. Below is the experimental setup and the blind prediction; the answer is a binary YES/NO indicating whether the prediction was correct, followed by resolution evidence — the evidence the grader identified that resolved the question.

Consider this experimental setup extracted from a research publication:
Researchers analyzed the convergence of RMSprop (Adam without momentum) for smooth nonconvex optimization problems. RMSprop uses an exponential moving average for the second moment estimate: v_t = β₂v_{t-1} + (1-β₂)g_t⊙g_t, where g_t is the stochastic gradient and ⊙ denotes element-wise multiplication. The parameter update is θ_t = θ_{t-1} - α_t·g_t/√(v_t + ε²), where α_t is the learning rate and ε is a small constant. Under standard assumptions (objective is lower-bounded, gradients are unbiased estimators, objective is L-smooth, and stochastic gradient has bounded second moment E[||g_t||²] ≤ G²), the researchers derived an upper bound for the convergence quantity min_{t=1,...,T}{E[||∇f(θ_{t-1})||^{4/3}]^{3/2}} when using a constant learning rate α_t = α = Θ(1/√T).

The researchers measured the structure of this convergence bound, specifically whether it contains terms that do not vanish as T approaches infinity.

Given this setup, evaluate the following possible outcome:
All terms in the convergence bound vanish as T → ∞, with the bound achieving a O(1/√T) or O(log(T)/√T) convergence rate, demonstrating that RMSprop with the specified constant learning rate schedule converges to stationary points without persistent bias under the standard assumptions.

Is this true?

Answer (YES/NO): NO